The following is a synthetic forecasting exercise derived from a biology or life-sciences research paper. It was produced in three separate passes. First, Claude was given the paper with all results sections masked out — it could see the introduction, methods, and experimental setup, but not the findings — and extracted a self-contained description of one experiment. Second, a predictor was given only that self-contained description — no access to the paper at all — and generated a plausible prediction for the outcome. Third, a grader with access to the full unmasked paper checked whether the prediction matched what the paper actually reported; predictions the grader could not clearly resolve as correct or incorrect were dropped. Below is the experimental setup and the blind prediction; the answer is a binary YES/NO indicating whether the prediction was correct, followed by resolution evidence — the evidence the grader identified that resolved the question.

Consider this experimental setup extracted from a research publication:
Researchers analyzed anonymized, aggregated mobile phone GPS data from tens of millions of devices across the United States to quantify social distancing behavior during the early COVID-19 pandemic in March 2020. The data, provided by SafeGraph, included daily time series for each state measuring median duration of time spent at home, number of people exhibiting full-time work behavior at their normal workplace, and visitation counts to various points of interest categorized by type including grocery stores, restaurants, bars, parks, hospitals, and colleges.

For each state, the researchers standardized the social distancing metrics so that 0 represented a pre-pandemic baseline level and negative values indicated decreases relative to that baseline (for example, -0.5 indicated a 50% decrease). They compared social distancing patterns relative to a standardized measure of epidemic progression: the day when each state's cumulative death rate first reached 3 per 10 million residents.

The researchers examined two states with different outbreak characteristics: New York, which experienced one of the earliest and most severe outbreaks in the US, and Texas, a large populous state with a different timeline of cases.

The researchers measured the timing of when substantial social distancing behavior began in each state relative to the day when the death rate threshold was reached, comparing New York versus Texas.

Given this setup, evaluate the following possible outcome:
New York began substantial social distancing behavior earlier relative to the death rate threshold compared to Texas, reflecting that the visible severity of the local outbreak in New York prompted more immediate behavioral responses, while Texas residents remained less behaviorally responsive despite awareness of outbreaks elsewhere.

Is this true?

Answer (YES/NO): NO